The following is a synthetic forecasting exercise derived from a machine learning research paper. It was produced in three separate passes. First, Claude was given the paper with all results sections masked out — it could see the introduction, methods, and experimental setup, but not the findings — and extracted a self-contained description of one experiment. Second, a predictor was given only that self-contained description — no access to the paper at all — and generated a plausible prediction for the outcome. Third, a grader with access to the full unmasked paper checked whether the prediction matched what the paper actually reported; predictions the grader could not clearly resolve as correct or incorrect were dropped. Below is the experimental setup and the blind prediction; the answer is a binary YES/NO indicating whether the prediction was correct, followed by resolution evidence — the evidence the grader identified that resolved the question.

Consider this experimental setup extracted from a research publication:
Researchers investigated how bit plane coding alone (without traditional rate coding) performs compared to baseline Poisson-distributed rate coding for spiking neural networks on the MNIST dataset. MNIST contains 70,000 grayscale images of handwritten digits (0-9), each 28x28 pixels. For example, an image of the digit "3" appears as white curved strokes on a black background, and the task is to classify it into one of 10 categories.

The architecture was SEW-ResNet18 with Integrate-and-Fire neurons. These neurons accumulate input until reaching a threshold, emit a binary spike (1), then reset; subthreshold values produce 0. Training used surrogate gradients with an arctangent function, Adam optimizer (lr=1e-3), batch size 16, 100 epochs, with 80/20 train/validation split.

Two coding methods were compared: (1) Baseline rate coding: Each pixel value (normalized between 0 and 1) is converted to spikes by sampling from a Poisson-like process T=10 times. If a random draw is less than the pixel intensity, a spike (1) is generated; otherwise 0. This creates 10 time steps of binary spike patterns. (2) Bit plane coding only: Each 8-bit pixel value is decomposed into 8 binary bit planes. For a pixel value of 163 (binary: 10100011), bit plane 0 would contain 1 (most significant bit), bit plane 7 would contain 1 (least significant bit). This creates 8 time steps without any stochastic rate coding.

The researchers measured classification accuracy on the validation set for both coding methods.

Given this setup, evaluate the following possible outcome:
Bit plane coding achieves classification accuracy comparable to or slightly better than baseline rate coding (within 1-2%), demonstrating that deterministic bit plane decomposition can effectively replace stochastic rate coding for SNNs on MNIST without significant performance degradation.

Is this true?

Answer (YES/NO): NO